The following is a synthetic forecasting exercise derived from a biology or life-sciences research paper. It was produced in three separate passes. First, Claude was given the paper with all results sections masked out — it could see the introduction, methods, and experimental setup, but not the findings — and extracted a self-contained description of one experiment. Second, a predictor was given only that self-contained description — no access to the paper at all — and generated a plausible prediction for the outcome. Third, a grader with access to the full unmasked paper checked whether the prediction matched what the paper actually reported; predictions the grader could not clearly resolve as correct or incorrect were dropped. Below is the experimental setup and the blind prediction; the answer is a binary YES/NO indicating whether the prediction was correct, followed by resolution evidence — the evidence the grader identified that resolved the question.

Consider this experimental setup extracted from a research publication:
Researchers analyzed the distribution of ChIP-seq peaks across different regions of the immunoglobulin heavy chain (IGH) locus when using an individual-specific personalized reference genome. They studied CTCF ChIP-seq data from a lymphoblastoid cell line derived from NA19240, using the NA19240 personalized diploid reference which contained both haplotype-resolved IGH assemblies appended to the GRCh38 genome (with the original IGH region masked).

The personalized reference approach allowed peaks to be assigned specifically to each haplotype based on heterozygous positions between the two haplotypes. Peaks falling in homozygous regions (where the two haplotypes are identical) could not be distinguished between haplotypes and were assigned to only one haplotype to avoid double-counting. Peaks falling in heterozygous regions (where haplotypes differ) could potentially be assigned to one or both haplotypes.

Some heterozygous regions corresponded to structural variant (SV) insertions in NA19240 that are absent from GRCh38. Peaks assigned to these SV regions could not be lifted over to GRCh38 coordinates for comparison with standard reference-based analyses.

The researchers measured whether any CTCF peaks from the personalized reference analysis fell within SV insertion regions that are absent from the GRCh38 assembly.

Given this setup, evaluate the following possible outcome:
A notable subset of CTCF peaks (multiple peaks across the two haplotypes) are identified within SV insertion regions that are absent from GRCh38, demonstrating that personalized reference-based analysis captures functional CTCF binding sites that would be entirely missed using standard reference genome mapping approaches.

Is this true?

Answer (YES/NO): YES